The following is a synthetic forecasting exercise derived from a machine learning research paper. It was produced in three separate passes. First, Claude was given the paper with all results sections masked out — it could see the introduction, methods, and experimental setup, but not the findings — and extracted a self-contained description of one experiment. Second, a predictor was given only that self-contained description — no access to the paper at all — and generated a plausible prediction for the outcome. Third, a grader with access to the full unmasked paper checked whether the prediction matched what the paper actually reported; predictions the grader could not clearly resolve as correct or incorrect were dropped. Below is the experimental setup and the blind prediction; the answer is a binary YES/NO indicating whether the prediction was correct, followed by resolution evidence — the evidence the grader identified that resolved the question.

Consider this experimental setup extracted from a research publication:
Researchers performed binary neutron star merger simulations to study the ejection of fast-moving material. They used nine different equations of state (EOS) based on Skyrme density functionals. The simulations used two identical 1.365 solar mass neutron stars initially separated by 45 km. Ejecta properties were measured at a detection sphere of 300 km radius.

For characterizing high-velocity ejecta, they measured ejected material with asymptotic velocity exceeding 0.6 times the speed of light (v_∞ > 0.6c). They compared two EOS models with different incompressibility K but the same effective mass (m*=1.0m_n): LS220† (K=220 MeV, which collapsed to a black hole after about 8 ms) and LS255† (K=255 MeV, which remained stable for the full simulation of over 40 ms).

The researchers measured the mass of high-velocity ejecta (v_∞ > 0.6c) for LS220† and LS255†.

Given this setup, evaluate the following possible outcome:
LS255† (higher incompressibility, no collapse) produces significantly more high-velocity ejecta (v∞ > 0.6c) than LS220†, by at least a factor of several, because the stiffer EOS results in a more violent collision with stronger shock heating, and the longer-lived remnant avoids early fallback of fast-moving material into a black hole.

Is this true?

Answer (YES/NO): YES